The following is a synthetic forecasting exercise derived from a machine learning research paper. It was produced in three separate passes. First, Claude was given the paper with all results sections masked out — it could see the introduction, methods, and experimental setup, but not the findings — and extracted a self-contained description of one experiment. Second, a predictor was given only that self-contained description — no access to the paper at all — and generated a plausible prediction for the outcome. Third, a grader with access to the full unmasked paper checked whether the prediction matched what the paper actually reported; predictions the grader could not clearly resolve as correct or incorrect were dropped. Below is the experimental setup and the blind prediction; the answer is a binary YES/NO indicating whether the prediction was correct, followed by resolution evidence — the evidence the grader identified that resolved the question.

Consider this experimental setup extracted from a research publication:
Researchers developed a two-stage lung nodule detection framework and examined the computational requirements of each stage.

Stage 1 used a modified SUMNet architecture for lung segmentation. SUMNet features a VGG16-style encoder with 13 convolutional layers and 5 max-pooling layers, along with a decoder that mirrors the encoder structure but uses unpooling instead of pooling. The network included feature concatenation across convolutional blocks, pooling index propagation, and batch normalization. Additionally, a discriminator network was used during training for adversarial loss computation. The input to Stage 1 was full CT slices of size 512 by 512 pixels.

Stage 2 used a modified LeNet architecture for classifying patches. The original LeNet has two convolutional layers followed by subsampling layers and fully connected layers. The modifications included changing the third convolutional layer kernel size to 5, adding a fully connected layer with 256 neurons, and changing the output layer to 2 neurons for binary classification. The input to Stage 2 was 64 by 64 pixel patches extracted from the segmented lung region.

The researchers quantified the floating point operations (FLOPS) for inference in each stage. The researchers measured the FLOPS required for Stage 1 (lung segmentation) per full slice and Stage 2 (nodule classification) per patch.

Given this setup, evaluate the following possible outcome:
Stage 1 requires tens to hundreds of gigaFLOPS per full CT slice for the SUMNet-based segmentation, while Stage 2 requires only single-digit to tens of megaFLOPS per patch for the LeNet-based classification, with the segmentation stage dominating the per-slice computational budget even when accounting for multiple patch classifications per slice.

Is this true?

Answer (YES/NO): YES